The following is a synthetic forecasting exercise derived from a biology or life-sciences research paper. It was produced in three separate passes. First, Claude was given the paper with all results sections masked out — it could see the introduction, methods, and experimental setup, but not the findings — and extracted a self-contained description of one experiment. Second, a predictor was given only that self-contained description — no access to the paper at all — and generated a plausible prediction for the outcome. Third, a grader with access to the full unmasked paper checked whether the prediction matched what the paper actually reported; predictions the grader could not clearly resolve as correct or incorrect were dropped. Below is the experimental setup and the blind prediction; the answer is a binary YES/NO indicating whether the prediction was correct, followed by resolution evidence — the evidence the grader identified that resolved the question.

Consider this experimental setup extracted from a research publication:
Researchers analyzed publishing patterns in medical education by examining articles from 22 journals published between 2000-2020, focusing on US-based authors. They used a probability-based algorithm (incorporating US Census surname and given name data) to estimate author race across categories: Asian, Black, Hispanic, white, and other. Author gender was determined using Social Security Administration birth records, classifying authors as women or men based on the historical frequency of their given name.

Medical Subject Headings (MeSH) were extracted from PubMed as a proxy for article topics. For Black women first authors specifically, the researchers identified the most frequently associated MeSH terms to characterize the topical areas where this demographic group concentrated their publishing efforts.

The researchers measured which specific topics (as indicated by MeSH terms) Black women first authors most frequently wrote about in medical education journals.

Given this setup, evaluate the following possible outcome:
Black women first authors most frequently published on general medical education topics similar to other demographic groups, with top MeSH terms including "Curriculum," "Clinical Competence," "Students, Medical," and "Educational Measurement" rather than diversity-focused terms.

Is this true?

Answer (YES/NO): NO